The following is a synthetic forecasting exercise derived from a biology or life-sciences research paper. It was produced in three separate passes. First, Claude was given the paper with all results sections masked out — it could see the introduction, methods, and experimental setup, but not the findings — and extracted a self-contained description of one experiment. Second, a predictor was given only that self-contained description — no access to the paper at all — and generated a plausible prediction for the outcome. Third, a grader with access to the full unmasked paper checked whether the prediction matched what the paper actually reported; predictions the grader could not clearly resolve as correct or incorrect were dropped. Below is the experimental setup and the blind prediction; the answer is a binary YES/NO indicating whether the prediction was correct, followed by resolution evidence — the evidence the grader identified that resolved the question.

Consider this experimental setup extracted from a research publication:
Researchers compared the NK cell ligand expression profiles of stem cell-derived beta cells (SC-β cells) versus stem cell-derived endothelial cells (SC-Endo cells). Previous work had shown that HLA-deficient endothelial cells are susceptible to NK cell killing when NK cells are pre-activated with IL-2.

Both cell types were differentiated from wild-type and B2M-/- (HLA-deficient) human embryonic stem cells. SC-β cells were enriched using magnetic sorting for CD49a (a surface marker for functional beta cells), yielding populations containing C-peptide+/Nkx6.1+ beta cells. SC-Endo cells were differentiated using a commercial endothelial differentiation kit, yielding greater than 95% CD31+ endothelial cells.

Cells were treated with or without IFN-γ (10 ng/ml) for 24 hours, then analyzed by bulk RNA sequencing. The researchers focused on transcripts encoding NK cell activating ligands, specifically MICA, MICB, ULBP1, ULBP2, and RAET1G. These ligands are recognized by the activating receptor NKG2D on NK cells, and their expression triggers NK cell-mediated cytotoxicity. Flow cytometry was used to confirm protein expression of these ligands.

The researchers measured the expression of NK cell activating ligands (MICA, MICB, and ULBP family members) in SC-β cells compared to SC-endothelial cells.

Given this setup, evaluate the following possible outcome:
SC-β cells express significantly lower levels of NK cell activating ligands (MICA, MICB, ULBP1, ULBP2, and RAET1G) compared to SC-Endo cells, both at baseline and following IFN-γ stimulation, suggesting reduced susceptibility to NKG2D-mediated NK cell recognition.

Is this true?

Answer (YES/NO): YES